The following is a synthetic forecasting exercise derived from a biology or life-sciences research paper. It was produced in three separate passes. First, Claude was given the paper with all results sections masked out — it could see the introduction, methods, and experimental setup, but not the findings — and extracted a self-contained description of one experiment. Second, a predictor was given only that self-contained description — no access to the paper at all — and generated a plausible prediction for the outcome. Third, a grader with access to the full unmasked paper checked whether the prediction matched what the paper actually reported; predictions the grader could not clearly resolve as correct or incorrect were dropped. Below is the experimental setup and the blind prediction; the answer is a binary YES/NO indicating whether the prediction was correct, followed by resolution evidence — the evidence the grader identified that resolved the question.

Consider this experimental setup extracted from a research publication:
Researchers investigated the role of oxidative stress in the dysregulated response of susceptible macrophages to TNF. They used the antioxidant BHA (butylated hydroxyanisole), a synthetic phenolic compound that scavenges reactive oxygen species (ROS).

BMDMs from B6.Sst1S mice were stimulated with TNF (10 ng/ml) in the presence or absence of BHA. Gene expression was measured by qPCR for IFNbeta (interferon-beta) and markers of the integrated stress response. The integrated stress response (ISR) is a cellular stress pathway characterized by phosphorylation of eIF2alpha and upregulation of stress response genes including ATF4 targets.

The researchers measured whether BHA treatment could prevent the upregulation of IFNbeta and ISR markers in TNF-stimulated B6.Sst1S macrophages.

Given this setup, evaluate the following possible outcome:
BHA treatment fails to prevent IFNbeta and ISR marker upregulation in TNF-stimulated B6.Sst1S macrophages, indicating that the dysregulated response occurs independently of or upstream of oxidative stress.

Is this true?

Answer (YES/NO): NO